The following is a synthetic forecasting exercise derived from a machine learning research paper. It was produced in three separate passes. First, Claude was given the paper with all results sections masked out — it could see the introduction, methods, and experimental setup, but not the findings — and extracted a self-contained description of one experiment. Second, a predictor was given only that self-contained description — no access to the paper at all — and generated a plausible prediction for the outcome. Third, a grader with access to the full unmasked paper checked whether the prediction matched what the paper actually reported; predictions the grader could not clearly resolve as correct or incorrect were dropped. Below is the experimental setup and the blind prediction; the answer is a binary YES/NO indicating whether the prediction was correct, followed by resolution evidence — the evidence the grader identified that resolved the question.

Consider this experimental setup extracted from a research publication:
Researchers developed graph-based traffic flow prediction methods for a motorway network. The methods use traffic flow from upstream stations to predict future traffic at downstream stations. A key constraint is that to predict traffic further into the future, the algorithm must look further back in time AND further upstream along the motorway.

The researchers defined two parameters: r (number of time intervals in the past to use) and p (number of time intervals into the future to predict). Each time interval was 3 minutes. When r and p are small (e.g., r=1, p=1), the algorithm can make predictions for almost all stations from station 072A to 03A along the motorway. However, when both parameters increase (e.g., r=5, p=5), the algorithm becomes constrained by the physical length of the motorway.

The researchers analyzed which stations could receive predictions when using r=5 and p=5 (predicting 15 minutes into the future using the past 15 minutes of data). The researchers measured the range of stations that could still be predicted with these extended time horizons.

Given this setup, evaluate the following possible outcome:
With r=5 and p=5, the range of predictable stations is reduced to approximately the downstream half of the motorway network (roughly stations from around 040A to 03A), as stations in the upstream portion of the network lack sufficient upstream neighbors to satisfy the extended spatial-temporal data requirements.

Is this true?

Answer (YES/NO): NO